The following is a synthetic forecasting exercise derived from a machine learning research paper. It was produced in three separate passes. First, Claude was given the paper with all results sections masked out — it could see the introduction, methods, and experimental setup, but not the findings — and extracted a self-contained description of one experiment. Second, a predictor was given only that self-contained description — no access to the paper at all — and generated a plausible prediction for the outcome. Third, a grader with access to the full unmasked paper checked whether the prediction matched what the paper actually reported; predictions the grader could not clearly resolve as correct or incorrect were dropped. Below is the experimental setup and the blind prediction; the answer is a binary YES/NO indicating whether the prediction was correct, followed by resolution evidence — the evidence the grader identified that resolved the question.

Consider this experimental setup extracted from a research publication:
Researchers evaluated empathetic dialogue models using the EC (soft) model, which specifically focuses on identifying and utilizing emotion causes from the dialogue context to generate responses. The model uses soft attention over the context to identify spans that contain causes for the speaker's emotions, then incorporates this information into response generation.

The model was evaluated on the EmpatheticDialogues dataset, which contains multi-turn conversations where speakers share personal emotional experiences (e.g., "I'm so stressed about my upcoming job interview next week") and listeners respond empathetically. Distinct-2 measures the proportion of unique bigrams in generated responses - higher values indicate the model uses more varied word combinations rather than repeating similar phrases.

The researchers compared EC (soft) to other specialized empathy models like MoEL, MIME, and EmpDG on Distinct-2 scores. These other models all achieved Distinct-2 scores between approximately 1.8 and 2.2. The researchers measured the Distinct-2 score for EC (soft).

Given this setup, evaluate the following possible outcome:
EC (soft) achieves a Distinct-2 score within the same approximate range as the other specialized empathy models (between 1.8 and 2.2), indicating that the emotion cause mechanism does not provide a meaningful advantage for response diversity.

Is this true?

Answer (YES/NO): NO